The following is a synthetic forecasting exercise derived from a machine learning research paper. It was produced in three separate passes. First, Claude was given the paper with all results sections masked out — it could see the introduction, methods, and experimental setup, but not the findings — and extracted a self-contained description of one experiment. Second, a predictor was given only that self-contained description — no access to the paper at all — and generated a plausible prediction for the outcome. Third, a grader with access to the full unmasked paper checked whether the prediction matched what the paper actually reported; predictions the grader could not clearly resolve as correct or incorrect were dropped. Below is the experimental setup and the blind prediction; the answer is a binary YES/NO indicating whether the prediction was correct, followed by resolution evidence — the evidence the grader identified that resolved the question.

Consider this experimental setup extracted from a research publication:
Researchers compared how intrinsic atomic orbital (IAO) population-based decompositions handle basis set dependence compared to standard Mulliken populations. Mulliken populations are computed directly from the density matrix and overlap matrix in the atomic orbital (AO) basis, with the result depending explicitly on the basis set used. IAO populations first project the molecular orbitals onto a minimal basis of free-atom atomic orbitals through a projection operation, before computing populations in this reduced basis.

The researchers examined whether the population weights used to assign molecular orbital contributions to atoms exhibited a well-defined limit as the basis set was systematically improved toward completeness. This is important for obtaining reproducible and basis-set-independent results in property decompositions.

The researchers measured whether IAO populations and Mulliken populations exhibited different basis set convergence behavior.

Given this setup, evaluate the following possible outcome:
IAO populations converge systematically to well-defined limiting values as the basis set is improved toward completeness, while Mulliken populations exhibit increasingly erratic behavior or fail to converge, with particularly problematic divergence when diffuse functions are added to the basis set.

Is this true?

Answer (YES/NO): NO